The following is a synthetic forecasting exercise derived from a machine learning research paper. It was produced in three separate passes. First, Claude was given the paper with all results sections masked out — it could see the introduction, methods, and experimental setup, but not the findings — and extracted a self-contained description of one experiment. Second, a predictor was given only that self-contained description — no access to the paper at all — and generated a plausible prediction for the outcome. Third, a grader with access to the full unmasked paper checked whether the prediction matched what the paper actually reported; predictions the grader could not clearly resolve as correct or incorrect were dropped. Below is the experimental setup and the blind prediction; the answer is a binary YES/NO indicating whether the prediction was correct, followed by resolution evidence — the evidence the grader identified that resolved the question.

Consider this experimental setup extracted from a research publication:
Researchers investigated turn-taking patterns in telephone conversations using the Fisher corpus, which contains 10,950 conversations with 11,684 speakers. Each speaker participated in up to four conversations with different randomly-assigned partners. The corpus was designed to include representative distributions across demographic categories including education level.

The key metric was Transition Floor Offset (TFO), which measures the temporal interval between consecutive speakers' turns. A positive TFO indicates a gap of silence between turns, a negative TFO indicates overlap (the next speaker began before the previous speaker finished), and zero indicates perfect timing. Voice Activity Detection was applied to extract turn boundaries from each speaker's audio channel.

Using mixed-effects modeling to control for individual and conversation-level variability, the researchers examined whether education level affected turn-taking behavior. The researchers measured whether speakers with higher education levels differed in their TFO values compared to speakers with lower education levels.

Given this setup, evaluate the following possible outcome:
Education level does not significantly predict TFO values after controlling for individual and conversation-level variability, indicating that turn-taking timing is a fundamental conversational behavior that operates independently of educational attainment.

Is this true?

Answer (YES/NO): NO